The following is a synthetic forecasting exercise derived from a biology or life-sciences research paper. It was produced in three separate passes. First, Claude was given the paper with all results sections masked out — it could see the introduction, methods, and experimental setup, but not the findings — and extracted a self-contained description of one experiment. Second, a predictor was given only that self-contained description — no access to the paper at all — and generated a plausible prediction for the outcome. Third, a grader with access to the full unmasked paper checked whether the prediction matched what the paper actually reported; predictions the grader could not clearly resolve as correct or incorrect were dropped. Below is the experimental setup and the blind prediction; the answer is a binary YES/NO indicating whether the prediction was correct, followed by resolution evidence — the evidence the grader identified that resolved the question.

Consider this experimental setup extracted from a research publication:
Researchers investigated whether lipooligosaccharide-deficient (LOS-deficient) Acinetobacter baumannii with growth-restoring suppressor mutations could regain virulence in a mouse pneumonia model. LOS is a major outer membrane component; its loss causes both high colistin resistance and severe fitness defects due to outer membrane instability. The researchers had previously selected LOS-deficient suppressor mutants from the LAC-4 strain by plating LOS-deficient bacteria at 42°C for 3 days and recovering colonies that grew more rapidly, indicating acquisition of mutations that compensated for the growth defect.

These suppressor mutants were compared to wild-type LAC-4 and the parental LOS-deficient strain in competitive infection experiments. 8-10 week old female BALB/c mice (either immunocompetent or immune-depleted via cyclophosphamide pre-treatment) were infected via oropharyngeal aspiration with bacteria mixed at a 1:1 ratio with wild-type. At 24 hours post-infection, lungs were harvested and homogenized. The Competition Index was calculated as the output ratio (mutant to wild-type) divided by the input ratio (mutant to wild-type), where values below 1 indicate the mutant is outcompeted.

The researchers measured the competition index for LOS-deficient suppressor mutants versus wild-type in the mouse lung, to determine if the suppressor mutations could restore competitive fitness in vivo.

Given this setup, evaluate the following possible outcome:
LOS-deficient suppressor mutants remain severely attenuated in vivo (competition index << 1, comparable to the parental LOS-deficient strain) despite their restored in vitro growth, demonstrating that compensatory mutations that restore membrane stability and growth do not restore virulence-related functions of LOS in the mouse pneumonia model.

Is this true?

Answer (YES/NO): YES